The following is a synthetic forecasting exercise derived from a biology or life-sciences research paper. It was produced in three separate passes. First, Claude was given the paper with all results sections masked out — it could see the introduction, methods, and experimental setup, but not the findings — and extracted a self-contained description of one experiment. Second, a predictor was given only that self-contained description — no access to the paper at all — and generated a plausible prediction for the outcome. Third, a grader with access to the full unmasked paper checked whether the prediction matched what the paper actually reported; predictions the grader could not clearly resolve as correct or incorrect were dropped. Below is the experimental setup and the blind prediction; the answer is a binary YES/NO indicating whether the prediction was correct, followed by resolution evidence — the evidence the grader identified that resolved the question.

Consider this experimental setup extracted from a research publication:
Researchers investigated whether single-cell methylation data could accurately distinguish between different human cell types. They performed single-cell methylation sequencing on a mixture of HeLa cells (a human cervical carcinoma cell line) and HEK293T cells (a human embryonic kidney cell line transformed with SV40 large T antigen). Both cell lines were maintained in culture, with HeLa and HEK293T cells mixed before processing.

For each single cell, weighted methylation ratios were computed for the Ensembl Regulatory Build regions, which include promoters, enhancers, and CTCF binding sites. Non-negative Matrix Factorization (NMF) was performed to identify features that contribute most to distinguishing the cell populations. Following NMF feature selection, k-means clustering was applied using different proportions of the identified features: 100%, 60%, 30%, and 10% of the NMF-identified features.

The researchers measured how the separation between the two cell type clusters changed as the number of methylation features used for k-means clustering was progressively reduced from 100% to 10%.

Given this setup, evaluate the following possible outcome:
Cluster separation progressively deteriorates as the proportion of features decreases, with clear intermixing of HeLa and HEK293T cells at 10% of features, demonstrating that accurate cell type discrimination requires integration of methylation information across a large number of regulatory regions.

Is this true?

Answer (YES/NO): YES